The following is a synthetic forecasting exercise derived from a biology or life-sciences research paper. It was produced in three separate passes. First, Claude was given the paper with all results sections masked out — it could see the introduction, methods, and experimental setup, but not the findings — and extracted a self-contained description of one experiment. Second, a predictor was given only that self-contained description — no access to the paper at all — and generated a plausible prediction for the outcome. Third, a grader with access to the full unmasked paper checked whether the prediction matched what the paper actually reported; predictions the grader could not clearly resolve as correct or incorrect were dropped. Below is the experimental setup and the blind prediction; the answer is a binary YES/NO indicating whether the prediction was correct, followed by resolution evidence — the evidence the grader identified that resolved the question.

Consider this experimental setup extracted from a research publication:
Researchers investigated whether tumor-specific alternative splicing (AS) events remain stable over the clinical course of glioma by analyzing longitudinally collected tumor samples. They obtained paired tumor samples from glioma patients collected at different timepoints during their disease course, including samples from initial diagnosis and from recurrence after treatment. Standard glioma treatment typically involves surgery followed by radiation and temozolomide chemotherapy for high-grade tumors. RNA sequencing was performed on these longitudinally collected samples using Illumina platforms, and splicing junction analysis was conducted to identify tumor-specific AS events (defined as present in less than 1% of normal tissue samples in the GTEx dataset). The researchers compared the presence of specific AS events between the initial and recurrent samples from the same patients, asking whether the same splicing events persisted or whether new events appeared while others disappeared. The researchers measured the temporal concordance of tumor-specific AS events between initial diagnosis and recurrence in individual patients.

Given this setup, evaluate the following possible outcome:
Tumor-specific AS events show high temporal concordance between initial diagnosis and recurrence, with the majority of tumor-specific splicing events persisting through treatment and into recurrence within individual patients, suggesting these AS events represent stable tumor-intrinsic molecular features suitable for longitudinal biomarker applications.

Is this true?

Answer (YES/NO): NO